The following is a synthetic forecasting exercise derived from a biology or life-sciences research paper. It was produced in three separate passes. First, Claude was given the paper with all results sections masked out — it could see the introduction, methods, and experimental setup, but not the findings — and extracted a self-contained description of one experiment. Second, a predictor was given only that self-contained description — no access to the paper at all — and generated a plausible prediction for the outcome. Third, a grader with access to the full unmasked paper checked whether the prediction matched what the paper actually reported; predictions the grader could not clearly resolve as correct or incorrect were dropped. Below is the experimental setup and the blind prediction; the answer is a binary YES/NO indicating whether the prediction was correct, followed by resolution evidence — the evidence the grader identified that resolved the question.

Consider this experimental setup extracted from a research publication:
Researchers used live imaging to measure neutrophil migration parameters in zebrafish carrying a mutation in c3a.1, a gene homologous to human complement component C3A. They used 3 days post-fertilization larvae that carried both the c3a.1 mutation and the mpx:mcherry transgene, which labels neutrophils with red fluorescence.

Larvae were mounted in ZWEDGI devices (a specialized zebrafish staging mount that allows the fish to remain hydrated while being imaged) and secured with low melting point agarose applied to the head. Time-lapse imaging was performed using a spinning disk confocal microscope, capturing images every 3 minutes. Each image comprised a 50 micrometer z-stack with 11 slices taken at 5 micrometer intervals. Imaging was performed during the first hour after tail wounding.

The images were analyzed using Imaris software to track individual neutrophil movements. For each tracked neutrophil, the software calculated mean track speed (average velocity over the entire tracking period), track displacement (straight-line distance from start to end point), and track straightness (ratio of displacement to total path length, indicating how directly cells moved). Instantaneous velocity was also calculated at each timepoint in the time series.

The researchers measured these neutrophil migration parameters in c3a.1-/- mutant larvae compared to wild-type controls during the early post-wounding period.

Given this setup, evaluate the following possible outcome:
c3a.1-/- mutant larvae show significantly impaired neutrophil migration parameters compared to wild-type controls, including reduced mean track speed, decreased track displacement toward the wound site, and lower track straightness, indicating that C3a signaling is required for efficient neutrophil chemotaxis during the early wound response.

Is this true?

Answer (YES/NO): NO